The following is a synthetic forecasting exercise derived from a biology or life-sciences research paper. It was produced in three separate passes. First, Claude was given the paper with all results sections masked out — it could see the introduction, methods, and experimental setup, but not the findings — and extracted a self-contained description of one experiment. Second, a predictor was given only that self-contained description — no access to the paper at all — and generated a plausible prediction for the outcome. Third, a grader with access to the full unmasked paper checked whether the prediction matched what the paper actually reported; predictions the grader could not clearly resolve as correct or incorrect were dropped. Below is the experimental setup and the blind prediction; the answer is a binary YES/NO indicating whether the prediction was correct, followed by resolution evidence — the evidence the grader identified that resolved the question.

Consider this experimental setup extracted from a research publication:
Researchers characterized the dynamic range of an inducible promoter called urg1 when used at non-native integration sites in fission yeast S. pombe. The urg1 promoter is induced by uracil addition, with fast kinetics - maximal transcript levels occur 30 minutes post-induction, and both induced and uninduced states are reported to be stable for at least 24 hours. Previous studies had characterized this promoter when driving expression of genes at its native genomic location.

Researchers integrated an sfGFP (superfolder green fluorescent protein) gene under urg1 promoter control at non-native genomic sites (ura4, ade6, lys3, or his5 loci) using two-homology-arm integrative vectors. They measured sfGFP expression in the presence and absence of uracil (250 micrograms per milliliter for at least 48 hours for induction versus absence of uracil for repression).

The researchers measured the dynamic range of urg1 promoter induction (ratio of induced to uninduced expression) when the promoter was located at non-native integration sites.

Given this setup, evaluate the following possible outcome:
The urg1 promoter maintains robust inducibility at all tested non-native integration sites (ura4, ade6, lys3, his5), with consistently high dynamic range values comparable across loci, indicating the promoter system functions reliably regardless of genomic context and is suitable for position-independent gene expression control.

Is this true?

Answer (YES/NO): NO